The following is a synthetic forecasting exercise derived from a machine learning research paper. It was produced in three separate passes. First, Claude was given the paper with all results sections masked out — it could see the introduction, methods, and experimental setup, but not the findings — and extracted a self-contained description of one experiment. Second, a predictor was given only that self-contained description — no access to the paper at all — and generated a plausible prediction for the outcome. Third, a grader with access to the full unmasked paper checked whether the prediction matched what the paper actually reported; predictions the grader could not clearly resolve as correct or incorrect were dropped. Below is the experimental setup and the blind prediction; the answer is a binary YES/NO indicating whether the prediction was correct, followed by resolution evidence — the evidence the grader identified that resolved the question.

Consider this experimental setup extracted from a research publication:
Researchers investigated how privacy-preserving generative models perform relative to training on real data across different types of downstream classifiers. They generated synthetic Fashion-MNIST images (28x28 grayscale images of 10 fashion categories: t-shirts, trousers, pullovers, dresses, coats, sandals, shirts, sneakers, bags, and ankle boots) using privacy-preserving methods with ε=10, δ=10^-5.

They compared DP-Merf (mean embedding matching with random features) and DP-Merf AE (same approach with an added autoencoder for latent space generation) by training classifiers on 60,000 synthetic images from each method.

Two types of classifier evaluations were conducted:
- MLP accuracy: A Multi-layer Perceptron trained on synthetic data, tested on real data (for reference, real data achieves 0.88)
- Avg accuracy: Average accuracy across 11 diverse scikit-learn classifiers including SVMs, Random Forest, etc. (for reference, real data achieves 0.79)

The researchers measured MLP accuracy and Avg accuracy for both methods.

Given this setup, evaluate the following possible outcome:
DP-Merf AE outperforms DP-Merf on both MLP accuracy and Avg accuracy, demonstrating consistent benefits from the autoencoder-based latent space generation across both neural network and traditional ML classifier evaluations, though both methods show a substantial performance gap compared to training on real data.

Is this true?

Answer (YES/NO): NO